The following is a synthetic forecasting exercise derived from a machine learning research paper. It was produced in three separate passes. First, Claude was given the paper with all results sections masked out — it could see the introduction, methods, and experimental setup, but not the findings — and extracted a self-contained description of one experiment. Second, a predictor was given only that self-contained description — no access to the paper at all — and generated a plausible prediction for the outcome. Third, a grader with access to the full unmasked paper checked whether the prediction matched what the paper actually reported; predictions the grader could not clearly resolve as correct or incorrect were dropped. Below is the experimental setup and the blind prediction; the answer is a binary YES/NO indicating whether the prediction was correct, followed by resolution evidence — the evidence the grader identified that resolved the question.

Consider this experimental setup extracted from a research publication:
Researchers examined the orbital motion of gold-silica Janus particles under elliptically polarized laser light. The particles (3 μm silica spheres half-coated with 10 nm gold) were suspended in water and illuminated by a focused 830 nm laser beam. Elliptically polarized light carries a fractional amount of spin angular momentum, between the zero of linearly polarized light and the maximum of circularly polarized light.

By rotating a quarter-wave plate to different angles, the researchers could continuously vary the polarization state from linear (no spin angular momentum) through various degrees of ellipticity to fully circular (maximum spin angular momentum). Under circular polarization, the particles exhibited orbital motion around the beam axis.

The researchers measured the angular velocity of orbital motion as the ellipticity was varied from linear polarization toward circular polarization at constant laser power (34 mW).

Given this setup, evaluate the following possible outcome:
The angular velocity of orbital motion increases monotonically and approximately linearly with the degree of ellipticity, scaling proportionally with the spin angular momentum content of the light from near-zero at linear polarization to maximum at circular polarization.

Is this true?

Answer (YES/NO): NO